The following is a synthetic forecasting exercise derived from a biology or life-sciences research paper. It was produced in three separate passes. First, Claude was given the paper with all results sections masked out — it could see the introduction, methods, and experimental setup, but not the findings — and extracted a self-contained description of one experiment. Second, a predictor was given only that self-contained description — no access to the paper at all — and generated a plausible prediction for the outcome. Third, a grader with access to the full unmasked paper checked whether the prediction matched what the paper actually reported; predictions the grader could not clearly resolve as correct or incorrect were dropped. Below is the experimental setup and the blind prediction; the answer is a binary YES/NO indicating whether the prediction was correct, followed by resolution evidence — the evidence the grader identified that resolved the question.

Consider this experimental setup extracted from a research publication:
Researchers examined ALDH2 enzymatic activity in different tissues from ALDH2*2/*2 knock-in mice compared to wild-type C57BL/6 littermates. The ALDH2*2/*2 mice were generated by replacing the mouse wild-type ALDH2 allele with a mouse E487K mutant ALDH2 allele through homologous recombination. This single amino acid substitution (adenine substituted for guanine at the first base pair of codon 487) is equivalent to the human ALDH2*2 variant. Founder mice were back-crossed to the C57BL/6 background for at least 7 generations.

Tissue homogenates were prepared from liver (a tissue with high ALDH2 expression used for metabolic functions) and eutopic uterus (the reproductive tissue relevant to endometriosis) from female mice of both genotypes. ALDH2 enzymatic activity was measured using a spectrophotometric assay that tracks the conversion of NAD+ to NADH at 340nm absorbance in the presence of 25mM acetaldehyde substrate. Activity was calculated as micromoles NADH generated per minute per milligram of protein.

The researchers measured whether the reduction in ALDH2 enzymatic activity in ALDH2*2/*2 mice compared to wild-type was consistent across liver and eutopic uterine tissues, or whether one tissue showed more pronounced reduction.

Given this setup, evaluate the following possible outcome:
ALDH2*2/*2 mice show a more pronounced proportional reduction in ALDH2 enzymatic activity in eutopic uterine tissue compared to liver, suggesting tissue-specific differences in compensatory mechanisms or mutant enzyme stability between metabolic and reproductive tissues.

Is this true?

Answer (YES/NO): NO